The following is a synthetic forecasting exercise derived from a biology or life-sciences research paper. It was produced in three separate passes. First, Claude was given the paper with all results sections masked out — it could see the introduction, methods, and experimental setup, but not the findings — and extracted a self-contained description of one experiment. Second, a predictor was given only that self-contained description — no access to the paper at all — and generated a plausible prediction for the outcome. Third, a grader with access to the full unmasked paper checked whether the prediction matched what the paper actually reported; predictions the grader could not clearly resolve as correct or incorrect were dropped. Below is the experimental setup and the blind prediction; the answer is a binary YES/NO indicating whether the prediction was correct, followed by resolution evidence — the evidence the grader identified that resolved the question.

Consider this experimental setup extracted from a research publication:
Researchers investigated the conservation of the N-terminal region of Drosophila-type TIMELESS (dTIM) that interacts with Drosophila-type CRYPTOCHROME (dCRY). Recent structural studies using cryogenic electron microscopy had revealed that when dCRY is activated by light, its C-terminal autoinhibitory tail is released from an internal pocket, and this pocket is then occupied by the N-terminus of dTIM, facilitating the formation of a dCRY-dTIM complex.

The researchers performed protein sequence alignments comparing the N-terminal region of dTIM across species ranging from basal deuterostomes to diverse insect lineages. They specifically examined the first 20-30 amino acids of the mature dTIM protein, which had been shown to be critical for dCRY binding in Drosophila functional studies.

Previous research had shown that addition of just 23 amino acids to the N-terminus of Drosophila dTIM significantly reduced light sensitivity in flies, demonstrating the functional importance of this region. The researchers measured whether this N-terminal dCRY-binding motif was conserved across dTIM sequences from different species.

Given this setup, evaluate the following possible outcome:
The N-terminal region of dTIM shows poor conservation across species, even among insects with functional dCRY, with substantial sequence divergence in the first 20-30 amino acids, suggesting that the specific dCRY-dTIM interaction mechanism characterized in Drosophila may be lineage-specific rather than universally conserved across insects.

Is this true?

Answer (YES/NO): NO